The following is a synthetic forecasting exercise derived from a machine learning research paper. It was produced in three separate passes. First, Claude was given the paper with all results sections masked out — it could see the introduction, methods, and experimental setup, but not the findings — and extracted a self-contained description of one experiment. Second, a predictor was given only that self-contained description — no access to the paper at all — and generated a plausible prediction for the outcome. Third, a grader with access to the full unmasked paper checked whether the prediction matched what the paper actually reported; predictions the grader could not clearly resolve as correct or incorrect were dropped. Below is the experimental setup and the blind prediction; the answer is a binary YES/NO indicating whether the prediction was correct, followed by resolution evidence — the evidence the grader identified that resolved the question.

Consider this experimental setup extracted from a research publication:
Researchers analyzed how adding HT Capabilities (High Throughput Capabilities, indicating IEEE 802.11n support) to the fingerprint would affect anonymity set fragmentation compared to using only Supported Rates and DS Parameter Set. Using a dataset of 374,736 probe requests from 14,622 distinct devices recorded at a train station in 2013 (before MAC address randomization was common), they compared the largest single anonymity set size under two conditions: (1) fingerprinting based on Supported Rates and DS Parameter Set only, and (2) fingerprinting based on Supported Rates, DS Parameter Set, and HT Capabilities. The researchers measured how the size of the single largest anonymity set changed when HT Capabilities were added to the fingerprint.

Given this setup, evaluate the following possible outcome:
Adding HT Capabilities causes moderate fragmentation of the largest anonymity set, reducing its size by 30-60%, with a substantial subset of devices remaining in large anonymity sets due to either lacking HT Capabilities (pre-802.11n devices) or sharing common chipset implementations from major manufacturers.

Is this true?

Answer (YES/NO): YES